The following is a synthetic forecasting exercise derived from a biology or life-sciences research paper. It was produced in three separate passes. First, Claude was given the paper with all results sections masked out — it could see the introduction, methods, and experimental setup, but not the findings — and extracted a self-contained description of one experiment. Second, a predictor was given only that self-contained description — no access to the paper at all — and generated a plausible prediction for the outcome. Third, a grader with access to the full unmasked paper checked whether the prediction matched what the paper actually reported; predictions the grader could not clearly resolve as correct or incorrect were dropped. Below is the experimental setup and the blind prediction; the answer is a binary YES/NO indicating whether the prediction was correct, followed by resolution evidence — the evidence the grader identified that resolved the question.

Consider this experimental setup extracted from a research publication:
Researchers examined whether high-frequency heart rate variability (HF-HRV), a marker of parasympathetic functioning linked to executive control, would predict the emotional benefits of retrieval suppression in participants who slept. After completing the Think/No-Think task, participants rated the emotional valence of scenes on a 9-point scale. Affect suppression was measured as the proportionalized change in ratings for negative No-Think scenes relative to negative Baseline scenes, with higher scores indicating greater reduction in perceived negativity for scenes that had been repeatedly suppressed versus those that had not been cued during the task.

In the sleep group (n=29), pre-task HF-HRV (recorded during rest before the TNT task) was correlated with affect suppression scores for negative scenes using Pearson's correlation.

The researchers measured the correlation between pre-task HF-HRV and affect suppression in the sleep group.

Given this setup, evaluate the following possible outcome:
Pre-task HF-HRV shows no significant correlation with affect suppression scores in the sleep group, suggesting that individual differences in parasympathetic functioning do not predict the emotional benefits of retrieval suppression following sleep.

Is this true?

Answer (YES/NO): NO